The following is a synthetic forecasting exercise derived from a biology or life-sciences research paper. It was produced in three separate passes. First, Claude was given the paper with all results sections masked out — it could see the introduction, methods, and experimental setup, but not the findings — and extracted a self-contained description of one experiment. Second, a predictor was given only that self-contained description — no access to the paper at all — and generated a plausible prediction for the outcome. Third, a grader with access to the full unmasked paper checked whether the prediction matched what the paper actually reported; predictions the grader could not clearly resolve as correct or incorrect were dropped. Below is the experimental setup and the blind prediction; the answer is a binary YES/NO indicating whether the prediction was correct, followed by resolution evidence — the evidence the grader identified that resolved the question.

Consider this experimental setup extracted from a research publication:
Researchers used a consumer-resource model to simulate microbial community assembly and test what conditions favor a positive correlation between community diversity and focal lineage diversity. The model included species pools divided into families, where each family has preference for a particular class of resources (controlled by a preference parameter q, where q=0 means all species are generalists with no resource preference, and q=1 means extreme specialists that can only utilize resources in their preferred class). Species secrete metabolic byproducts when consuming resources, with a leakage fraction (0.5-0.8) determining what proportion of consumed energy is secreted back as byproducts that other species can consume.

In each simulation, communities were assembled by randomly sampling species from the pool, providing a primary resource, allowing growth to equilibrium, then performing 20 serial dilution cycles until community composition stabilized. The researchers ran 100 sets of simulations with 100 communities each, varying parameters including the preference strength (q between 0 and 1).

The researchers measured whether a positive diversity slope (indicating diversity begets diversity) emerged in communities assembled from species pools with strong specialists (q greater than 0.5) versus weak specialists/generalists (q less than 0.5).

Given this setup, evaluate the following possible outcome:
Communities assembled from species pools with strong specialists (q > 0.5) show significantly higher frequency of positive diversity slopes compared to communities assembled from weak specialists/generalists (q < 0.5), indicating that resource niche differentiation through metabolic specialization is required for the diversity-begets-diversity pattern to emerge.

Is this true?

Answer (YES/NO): NO